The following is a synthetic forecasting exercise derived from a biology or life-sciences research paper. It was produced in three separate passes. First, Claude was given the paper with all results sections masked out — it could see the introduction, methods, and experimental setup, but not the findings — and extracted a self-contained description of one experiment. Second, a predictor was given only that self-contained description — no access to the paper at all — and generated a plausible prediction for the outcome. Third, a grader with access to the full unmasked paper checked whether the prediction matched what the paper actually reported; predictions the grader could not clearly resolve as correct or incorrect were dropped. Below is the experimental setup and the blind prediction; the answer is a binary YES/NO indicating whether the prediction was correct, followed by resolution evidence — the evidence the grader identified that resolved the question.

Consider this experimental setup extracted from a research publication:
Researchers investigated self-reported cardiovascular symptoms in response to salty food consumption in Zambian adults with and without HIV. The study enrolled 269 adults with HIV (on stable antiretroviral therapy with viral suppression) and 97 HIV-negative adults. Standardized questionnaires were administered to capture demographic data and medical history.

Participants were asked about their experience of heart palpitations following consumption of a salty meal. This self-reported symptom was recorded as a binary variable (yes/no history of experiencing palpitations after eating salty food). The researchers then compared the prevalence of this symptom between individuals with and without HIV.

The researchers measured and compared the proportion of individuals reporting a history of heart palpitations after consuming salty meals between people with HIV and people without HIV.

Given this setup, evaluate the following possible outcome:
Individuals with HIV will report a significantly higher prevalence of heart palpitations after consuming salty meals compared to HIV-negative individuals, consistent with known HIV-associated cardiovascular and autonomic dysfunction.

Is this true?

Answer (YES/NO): YES